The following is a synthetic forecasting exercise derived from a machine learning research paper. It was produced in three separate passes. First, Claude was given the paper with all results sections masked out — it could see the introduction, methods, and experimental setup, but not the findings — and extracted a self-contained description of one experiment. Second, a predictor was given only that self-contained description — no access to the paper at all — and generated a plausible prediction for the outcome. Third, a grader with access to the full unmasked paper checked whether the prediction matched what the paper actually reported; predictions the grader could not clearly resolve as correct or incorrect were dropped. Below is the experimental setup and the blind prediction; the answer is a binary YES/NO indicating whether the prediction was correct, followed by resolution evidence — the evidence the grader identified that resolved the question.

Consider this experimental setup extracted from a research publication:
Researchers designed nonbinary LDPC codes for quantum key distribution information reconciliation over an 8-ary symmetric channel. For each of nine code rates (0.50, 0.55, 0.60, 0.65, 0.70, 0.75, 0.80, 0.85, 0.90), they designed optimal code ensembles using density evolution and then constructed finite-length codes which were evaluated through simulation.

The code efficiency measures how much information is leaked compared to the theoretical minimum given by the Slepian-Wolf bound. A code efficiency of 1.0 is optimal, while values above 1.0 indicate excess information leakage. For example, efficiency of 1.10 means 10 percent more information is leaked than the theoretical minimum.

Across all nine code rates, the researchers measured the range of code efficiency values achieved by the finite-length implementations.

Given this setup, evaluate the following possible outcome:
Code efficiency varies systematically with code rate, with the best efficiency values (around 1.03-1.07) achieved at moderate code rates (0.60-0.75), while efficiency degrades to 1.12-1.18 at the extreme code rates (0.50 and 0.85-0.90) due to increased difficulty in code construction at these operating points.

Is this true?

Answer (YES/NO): NO